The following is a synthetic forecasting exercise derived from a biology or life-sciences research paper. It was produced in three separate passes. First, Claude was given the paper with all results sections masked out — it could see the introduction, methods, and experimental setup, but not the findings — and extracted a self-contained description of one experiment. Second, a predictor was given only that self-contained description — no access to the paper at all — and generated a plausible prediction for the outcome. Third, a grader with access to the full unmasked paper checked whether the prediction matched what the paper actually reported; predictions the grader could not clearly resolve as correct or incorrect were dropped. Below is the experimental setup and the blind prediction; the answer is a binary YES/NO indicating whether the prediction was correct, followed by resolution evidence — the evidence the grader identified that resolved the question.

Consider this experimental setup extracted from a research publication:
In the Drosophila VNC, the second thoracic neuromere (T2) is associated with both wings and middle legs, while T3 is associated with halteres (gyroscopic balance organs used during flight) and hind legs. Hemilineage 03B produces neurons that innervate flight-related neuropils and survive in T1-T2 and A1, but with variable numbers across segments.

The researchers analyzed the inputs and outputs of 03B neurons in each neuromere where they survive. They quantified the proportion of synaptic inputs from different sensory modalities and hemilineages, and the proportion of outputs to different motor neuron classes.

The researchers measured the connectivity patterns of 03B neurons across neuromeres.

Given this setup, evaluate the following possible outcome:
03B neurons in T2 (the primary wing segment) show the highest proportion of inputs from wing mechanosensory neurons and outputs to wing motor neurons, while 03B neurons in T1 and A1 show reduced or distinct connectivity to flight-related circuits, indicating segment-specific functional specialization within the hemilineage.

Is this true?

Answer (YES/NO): NO